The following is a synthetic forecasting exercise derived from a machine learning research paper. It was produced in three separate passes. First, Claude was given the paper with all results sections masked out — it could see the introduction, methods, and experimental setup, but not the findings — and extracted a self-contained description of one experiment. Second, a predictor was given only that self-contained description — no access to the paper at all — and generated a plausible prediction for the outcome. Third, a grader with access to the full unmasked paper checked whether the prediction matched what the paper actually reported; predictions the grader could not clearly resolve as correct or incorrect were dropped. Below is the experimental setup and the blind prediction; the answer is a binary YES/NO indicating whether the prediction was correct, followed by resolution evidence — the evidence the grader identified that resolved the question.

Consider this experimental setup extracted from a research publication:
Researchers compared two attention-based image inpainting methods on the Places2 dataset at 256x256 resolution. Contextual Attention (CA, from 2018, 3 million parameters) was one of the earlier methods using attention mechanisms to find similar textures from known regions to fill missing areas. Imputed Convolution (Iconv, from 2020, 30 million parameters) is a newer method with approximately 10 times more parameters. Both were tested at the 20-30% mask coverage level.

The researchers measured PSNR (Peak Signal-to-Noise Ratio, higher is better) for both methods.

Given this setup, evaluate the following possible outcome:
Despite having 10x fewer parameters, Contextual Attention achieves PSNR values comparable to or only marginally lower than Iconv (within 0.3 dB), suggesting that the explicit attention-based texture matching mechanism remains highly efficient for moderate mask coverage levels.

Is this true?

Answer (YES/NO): NO